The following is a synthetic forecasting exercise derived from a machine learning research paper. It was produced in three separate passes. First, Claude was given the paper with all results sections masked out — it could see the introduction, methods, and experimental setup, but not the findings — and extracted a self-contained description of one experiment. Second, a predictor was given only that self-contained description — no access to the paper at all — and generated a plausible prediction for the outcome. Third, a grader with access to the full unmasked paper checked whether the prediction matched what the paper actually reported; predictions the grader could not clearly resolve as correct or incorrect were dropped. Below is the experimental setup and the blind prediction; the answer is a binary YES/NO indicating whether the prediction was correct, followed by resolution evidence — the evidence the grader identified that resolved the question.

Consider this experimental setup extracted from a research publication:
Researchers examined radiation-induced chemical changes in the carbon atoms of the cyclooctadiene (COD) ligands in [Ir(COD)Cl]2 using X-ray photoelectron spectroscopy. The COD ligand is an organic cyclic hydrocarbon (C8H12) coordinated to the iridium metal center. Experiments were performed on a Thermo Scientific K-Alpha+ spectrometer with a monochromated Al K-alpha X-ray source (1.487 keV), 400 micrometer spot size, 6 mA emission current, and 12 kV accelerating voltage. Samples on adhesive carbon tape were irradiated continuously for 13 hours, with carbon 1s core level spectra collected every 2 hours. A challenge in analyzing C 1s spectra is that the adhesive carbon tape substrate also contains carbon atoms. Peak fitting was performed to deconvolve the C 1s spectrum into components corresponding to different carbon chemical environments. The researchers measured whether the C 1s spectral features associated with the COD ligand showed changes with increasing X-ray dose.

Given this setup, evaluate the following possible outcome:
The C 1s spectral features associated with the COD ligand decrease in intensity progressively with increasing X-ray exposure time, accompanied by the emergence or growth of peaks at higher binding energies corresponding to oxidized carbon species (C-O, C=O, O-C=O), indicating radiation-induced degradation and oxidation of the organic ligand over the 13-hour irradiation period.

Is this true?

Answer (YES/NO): NO